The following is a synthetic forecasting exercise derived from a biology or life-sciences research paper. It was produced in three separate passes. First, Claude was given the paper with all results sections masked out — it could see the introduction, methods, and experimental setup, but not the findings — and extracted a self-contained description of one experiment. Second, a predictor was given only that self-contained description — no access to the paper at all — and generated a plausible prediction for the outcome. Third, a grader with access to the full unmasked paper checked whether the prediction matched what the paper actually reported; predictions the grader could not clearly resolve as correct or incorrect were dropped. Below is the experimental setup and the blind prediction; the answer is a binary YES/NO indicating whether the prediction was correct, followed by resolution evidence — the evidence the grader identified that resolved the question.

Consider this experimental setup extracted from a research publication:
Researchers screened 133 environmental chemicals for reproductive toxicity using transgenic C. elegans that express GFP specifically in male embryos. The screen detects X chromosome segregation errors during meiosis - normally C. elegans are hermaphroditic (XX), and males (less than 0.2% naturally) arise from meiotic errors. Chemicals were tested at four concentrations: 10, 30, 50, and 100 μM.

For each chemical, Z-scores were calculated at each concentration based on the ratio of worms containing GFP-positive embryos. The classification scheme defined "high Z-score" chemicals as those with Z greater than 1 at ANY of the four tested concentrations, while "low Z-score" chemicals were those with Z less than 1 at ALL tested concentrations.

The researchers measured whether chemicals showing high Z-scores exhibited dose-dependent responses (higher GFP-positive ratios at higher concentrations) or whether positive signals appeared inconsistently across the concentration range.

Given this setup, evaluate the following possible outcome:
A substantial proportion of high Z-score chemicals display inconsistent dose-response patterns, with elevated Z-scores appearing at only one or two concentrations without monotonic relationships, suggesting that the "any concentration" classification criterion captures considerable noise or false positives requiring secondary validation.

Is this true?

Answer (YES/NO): NO